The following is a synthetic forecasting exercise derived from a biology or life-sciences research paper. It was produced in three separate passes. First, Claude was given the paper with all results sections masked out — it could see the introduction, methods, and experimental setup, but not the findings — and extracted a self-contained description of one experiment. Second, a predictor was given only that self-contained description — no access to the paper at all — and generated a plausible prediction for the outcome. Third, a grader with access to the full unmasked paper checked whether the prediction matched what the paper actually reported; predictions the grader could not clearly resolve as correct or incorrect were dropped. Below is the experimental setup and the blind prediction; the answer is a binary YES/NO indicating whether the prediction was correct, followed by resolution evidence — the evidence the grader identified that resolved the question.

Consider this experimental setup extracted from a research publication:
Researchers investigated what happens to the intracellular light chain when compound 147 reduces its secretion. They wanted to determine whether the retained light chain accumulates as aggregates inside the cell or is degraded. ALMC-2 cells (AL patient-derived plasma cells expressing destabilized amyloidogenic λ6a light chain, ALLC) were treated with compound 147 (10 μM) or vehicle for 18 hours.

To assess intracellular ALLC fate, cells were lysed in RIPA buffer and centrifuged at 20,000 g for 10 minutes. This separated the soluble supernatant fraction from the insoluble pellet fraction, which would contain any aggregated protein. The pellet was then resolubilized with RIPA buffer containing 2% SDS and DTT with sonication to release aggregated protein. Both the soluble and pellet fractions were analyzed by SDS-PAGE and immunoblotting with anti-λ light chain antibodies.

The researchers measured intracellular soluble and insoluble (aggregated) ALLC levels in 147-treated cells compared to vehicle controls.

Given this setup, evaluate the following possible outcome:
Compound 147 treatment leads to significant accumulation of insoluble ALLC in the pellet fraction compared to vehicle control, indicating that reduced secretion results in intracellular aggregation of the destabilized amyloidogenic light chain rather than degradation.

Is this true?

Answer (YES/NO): NO